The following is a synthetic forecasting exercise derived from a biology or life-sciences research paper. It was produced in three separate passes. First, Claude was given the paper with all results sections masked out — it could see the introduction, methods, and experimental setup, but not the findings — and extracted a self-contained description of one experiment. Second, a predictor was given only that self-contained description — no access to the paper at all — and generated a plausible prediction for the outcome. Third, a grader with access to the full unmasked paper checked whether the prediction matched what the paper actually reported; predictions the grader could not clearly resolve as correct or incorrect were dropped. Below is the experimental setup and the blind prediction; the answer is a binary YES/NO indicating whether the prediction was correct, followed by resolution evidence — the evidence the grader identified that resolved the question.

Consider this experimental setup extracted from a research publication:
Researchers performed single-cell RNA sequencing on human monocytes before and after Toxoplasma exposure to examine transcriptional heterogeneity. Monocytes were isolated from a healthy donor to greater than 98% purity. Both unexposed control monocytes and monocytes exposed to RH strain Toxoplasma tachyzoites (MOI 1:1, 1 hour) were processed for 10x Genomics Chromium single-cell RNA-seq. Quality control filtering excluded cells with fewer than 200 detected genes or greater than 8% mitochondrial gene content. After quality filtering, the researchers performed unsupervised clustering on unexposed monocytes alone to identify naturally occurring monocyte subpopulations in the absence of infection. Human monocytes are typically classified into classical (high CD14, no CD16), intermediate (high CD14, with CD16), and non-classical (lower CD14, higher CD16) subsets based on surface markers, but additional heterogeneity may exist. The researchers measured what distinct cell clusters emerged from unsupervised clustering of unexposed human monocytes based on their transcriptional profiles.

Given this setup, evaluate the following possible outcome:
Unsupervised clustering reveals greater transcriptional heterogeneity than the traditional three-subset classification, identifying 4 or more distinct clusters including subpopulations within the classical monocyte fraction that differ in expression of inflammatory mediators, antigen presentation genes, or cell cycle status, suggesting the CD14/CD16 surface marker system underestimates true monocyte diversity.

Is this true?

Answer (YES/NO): NO